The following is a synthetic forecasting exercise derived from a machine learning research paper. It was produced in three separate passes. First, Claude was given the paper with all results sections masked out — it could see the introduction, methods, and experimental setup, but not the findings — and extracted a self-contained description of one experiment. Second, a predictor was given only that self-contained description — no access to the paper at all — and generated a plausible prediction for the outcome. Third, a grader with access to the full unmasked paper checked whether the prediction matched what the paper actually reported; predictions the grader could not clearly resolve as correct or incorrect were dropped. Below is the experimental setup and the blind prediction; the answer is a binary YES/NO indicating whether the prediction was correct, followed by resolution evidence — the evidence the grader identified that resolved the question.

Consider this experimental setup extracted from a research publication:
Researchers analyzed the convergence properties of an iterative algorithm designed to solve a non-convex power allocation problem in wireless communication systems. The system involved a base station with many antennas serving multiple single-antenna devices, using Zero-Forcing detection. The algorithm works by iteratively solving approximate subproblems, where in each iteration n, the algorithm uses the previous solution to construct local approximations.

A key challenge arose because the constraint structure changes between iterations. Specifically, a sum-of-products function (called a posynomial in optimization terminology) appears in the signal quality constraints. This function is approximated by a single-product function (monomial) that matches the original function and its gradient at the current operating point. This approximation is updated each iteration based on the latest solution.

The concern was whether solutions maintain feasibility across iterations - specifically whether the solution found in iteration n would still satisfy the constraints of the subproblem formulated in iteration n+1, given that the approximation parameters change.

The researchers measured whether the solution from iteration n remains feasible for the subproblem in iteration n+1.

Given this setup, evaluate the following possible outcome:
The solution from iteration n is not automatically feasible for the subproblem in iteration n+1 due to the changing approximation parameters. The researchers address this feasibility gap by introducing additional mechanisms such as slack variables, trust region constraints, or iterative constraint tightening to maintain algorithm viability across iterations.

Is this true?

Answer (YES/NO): NO